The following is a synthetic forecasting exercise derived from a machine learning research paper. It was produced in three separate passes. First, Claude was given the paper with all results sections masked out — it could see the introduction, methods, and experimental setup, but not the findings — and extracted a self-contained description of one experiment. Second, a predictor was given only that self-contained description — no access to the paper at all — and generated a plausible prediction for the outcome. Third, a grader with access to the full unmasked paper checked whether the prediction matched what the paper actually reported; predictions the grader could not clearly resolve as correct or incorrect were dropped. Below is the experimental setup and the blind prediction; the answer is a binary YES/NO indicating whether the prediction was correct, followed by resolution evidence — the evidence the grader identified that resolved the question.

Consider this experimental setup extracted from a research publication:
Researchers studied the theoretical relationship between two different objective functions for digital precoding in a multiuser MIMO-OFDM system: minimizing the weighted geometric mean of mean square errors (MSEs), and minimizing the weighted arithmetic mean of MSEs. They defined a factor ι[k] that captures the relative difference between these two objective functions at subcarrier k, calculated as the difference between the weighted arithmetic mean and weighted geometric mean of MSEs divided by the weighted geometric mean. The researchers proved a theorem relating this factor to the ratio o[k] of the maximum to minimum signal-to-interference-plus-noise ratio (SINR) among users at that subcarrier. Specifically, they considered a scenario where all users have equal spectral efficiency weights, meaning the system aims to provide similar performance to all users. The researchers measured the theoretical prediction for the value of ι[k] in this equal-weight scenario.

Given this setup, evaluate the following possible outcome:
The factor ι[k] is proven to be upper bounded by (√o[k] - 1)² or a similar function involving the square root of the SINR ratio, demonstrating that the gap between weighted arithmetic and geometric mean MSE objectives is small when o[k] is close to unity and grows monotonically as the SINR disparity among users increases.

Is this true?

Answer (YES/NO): NO